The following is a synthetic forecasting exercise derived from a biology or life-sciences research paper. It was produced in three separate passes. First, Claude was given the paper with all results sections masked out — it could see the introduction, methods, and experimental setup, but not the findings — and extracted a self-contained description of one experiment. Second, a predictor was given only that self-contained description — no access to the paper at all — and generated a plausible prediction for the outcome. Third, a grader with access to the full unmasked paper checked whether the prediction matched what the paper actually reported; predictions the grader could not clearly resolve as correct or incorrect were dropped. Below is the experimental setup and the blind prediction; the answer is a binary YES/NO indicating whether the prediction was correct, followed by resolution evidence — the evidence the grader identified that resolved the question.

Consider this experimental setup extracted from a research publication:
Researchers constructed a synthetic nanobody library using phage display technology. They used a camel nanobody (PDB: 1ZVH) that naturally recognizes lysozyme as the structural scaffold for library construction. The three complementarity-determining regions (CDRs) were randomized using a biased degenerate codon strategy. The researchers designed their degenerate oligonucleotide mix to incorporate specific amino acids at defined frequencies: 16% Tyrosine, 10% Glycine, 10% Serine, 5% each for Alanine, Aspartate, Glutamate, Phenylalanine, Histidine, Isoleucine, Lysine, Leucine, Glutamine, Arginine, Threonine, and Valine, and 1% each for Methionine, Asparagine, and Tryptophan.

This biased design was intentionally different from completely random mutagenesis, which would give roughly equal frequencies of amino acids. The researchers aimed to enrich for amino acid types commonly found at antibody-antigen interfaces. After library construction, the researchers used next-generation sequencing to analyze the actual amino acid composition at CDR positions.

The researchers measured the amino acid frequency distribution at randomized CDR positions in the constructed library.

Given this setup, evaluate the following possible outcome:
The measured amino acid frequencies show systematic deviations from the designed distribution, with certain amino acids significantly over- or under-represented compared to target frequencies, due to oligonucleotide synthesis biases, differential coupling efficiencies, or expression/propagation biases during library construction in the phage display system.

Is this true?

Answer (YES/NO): NO